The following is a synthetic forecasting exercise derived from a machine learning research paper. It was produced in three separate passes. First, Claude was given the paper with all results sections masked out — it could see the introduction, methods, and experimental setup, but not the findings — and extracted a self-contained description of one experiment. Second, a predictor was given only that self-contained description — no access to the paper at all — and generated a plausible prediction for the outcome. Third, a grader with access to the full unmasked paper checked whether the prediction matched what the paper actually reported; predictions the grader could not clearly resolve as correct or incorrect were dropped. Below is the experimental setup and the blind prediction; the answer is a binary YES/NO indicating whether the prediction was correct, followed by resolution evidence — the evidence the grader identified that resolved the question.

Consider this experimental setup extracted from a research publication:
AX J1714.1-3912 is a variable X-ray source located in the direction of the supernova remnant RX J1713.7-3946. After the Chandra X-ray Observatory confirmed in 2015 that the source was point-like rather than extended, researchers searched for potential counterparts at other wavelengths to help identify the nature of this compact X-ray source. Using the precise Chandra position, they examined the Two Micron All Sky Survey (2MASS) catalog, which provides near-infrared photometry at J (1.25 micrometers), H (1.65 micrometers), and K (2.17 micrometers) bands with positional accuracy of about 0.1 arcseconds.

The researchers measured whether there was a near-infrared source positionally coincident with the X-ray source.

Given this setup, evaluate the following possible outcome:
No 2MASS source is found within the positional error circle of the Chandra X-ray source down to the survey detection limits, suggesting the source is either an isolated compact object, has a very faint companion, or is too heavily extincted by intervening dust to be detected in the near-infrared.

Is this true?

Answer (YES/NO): NO